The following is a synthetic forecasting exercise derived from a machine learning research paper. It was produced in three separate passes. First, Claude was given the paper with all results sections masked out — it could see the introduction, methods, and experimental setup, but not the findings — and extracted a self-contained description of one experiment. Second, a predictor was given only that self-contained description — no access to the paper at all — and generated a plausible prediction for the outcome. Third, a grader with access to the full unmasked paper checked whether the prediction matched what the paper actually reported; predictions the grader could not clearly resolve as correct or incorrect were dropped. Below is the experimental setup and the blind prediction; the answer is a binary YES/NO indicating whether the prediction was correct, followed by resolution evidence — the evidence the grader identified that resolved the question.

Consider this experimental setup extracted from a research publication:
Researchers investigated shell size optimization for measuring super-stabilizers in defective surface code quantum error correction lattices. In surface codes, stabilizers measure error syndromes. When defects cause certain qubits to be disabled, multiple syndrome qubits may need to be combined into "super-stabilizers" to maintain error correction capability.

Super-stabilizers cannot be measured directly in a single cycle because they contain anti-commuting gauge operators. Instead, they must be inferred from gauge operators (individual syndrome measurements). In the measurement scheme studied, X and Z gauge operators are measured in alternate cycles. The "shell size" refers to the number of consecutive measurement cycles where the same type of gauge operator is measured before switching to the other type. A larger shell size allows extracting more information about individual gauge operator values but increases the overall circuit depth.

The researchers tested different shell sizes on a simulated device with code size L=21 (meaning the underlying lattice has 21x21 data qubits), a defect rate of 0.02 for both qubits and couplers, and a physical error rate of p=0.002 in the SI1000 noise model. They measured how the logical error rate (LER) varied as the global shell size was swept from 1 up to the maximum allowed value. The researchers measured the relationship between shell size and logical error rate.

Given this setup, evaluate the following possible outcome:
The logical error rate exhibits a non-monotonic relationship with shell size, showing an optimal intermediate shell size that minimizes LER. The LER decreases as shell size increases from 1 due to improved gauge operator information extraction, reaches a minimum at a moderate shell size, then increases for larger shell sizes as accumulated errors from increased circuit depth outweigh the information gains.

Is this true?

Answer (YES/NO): YES